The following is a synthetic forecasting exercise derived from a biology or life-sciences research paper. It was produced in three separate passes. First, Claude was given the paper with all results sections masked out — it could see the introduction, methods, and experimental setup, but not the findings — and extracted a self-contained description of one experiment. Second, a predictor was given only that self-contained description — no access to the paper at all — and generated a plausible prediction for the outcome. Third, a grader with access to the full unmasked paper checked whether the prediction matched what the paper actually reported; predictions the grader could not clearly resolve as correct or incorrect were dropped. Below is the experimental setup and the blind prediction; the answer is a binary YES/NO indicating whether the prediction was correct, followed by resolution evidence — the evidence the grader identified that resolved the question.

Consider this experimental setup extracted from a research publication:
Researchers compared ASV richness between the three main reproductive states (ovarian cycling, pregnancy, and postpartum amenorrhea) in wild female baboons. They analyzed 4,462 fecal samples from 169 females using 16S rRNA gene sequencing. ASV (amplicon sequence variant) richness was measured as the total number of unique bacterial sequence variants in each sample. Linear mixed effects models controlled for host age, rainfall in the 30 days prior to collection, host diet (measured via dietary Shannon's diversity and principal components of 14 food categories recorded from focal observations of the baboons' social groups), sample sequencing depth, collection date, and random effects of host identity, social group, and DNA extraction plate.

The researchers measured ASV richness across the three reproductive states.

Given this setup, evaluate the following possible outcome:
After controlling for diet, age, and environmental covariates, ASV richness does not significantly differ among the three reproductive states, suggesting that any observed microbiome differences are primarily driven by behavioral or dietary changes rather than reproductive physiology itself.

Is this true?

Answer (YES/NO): NO